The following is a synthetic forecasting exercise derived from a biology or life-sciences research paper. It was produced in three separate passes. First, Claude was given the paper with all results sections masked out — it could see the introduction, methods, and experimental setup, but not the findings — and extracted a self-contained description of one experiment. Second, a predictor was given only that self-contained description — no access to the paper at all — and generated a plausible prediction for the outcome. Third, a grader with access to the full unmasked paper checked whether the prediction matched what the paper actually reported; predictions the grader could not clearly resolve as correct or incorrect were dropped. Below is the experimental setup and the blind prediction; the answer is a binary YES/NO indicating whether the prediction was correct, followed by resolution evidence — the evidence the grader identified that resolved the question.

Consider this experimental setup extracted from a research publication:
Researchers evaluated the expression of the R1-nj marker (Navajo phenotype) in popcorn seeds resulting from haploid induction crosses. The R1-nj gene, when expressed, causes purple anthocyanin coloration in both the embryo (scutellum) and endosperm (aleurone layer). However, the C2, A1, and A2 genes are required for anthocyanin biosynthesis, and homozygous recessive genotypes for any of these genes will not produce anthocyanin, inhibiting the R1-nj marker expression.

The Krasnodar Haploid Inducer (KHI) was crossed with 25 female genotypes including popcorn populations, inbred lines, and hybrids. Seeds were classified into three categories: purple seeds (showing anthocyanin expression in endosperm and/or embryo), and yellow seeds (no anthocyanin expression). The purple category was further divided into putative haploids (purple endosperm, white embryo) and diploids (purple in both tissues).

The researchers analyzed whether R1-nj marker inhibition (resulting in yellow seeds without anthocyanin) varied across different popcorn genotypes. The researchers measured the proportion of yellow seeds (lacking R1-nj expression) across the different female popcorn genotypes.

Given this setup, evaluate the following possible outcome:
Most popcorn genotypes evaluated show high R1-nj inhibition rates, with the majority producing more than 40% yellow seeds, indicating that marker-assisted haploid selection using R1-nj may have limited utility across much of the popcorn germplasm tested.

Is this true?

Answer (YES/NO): NO